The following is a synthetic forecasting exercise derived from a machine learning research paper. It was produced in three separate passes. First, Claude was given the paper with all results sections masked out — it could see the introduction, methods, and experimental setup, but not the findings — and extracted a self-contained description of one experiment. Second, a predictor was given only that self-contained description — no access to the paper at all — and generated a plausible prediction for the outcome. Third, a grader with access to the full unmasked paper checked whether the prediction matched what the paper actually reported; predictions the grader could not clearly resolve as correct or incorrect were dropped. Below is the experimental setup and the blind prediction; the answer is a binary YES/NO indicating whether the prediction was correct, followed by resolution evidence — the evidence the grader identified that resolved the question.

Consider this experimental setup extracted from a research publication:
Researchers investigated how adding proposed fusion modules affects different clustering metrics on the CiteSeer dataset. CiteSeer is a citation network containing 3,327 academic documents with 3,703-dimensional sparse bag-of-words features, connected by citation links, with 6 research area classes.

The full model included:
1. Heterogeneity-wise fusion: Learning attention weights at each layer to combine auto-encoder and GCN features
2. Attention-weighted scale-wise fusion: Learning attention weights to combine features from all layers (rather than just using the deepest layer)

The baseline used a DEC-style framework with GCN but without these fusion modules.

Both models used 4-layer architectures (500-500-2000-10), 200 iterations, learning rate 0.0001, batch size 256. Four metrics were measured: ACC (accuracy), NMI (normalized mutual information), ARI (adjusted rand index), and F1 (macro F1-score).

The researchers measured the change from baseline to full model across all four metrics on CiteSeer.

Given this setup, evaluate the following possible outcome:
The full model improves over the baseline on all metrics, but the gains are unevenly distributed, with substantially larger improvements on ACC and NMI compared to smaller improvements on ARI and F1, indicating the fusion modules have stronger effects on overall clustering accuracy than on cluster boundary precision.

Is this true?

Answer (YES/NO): NO